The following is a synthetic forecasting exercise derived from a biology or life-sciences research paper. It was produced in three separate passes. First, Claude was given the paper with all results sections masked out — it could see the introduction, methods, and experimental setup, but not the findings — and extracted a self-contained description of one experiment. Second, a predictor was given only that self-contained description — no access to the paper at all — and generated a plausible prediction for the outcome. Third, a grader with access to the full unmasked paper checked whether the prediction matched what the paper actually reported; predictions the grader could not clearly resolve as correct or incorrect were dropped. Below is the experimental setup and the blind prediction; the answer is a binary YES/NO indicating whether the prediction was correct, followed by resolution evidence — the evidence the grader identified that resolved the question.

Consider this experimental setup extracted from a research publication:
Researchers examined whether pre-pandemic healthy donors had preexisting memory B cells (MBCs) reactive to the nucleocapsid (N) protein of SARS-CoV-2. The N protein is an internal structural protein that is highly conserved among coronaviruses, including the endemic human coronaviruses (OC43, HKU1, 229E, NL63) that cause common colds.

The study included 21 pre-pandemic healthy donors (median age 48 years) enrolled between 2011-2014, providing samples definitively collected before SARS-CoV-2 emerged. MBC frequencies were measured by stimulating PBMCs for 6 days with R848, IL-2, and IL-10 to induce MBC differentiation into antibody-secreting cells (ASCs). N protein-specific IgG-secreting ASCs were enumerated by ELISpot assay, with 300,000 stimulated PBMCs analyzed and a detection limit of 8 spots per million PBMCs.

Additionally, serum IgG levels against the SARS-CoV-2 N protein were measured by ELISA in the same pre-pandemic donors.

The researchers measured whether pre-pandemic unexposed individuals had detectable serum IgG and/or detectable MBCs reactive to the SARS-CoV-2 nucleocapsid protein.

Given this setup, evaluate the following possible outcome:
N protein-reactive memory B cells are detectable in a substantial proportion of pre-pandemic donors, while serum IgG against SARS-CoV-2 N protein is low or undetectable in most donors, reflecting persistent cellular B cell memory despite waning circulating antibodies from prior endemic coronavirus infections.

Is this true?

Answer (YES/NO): NO